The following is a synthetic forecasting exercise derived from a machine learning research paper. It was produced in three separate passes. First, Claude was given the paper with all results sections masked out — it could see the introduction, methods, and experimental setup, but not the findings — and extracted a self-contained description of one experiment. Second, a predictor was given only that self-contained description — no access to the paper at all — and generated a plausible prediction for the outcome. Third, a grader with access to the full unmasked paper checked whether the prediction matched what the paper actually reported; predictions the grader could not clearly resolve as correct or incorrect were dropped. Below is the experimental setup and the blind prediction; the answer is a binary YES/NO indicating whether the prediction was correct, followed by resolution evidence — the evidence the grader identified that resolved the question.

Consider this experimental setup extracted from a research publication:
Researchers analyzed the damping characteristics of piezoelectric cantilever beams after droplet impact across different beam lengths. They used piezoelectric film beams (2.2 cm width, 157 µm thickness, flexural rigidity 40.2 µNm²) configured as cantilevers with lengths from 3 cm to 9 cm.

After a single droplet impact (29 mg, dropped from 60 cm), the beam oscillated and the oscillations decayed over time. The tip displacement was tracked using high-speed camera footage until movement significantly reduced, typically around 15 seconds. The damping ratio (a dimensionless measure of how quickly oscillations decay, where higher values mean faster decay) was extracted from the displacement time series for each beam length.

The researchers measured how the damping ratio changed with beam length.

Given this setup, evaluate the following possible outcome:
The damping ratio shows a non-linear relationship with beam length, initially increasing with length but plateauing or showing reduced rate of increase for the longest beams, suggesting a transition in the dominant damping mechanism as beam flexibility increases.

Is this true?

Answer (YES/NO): NO